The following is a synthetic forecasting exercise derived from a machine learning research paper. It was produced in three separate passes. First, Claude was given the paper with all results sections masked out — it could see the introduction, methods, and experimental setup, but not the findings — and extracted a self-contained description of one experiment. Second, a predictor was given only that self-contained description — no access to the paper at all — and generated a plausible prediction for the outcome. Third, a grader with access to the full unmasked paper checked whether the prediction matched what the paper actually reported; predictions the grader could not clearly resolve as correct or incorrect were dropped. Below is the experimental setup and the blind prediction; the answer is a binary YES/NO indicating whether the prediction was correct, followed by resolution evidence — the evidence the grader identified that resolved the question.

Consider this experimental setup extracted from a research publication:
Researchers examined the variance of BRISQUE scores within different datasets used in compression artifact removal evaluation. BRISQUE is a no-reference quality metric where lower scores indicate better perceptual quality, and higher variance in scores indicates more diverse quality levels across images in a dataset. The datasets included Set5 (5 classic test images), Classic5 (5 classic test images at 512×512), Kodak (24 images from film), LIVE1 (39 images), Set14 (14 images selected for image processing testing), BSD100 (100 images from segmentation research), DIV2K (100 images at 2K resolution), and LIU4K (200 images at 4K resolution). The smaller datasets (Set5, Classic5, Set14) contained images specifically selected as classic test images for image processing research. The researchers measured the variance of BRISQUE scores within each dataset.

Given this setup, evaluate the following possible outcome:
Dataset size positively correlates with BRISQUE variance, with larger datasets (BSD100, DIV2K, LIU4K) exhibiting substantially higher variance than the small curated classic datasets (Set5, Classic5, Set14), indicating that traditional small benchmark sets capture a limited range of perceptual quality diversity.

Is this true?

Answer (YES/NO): NO